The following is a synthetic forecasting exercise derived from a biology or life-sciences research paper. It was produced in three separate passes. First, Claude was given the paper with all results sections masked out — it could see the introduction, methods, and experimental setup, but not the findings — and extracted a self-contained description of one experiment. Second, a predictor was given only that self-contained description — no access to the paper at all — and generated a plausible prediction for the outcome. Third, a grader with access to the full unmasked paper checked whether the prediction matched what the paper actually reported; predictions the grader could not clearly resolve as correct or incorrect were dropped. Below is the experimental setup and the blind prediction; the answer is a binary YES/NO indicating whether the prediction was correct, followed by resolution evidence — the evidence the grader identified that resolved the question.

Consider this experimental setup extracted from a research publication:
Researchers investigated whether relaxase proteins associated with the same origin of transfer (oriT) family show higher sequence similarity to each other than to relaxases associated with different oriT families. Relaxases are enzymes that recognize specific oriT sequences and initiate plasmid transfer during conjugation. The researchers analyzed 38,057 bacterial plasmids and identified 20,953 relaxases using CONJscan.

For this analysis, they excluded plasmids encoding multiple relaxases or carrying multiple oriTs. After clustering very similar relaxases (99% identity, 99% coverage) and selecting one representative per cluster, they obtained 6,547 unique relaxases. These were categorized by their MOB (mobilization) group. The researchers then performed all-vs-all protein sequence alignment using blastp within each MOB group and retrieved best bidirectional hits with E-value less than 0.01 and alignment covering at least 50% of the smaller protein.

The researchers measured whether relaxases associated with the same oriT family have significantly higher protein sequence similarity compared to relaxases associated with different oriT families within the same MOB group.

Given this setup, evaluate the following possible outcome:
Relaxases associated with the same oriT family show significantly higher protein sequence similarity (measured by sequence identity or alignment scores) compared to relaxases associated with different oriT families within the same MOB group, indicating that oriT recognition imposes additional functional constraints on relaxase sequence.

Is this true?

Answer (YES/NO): YES